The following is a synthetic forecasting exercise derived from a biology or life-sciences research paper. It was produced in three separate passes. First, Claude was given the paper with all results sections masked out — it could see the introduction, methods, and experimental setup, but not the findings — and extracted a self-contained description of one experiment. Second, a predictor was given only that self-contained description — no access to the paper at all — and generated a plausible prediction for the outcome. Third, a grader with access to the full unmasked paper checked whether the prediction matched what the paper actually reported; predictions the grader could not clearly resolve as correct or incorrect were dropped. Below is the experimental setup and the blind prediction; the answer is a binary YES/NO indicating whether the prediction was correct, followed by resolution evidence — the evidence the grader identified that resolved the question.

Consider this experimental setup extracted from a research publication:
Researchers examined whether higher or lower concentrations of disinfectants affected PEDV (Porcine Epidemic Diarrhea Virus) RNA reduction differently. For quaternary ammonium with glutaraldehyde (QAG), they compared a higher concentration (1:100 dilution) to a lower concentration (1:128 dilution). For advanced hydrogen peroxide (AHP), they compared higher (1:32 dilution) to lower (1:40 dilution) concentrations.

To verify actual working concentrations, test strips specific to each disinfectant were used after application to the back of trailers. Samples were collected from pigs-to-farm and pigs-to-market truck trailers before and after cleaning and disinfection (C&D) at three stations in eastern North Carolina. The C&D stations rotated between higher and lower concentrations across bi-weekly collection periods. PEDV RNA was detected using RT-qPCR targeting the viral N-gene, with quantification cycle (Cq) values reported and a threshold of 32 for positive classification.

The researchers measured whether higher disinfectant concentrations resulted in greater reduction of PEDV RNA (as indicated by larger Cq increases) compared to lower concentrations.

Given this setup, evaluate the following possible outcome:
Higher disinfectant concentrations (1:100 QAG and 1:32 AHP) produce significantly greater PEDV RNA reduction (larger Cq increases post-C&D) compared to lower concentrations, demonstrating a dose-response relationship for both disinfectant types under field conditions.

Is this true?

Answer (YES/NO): NO